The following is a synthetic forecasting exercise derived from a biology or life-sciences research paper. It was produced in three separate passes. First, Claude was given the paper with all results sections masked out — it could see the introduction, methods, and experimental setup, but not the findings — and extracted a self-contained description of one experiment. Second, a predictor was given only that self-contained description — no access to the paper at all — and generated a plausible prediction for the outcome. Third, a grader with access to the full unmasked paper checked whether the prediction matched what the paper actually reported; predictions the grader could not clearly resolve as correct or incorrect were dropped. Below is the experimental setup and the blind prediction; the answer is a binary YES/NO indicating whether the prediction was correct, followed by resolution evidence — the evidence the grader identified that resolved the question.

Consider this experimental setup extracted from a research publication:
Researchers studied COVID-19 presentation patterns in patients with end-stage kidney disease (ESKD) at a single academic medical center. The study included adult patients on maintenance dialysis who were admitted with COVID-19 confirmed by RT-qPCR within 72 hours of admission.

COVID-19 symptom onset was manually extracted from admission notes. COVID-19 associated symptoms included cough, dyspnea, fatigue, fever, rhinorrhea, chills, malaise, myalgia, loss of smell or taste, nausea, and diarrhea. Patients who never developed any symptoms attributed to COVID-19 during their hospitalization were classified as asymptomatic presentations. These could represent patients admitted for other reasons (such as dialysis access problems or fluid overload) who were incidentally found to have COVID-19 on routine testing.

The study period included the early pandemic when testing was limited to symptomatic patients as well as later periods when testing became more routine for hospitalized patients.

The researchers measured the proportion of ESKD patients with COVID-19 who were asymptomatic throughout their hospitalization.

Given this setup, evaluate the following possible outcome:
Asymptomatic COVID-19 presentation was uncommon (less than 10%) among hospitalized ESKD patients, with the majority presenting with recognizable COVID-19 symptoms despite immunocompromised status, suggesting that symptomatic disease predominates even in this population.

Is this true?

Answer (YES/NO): NO